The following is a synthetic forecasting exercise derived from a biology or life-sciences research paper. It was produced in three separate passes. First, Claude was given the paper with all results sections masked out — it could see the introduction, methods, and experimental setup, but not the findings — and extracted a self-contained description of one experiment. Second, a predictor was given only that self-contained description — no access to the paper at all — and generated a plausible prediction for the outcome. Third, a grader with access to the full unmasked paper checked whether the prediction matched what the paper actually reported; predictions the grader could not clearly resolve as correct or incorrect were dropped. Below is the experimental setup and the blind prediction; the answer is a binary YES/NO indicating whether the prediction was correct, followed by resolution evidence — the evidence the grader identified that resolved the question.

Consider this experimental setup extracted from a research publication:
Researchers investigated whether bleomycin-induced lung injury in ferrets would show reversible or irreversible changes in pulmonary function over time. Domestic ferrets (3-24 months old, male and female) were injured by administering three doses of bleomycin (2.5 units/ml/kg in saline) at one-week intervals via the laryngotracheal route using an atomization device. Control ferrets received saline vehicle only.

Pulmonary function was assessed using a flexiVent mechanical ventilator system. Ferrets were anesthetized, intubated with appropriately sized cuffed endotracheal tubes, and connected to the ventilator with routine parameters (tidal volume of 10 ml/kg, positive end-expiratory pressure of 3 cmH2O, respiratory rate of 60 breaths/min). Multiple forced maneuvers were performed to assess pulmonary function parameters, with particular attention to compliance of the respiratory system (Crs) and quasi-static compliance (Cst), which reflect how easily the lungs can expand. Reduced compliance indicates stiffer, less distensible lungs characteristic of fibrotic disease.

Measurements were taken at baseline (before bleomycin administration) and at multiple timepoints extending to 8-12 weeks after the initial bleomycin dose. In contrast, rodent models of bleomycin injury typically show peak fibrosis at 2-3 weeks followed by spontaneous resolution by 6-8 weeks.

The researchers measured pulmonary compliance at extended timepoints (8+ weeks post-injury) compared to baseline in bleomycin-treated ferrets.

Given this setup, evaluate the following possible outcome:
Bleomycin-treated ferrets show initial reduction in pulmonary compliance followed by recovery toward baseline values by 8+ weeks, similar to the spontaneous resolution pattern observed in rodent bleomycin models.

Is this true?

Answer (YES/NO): NO